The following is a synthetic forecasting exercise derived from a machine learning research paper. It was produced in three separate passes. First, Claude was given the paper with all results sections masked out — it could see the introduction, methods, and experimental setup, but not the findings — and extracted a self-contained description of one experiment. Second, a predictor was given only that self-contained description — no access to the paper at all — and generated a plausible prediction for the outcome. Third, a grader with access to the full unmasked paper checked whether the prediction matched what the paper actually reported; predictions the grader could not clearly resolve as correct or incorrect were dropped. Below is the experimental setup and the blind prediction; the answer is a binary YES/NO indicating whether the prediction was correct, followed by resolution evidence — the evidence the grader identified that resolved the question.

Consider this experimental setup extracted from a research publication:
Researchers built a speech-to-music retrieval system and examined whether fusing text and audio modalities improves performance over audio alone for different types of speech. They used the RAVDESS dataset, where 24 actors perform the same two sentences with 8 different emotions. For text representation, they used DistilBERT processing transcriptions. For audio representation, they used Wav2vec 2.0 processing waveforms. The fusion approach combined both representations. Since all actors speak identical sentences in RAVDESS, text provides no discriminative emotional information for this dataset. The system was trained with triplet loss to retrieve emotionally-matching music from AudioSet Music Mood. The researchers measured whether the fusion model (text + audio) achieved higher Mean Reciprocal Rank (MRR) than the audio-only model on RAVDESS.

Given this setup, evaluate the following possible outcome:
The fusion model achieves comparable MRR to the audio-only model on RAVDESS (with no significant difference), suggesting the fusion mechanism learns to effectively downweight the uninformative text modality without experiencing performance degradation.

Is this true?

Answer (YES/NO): NO